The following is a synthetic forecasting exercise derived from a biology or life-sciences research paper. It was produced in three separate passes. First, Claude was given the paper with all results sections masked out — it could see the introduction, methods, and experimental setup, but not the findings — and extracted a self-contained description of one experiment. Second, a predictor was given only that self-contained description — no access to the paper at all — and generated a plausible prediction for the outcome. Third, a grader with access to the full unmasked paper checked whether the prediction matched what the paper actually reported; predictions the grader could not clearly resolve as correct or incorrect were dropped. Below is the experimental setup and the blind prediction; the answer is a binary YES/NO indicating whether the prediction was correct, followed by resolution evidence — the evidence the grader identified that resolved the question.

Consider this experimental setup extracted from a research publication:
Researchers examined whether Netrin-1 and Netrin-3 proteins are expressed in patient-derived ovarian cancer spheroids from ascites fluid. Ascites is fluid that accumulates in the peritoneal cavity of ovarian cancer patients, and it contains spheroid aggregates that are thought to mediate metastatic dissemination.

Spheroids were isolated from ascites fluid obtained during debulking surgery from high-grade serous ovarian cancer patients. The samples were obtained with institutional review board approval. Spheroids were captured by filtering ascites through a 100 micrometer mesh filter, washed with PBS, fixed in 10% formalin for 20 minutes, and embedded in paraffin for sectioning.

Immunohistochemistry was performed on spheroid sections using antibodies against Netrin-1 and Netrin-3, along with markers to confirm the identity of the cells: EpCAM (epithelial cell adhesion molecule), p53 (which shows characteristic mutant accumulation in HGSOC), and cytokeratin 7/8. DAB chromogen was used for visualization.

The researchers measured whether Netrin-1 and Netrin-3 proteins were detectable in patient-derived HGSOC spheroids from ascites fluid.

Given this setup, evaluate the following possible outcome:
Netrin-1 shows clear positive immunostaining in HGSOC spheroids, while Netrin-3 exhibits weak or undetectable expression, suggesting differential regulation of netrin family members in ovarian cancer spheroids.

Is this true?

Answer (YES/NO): NO